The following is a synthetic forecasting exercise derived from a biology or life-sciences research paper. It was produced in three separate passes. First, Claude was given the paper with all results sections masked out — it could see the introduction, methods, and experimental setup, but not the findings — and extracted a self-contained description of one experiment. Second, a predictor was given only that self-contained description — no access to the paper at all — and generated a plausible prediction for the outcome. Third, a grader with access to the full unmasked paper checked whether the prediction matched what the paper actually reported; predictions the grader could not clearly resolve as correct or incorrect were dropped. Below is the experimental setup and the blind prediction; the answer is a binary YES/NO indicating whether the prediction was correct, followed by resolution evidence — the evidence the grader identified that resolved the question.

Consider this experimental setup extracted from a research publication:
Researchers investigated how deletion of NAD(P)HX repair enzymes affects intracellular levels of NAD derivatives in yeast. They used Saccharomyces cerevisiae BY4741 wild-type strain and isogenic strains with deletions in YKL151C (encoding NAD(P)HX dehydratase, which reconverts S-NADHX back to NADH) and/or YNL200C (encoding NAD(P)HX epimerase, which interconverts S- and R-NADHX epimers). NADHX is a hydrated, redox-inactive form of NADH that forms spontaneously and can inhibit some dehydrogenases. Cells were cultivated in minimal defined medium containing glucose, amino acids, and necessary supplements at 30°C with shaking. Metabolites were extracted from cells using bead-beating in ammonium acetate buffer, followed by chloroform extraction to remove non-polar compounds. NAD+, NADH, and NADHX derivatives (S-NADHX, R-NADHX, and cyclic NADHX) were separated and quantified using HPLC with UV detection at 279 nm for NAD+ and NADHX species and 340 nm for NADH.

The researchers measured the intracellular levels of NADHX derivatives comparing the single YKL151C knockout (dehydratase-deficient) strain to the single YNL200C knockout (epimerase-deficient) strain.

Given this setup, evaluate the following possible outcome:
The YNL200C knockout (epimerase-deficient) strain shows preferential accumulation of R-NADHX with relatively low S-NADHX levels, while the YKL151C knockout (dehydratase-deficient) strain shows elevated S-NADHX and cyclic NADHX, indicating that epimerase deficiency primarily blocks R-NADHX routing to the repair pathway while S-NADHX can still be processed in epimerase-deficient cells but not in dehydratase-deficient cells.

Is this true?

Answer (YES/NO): NO